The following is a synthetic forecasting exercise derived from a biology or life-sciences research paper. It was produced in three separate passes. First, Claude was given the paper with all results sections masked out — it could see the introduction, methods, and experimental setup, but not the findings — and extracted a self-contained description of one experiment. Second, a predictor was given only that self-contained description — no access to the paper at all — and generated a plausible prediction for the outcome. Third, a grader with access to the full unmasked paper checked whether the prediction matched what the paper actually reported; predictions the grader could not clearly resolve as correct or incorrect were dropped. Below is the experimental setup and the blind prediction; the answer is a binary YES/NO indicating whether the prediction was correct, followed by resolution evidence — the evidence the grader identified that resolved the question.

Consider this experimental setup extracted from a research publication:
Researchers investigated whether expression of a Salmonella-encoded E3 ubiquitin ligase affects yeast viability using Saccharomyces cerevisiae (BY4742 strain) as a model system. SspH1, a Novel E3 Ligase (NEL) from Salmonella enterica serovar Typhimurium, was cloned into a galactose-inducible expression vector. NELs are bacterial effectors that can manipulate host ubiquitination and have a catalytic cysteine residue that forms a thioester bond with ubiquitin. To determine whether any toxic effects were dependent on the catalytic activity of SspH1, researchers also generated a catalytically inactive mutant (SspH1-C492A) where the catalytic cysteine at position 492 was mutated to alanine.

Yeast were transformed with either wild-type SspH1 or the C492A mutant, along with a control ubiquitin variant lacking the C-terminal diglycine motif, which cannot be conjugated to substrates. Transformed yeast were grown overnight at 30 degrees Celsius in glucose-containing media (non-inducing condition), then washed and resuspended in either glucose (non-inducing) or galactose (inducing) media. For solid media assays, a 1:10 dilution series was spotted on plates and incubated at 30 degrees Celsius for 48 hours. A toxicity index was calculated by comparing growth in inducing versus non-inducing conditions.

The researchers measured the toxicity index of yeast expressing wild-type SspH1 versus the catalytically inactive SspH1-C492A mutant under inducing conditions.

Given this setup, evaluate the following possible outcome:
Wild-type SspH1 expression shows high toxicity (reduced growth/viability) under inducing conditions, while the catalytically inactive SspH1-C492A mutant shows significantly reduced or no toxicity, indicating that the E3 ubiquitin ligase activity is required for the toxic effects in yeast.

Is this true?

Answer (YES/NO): YES